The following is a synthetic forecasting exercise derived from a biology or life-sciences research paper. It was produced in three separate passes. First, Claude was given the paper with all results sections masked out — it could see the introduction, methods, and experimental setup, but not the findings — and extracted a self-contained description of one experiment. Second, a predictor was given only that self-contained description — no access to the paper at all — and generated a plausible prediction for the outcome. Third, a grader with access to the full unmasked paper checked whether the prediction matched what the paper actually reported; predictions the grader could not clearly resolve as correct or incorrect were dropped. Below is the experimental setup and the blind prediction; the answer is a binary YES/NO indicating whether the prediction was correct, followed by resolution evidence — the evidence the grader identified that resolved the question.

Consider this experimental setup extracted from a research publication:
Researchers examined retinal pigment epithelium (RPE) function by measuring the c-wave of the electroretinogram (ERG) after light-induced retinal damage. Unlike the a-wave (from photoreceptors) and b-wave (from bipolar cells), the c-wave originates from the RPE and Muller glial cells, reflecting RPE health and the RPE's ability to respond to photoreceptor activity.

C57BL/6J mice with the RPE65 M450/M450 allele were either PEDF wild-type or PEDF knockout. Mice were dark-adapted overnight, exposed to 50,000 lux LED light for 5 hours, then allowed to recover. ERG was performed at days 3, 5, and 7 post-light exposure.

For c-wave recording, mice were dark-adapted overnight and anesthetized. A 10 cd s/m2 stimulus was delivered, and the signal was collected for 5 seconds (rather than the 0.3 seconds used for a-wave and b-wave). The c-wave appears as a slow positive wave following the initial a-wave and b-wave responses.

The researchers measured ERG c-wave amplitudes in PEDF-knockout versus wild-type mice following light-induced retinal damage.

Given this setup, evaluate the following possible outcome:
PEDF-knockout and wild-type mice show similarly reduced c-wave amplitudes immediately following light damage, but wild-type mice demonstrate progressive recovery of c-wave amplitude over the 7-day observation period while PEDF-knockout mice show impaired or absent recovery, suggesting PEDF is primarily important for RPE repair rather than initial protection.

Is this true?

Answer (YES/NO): NO